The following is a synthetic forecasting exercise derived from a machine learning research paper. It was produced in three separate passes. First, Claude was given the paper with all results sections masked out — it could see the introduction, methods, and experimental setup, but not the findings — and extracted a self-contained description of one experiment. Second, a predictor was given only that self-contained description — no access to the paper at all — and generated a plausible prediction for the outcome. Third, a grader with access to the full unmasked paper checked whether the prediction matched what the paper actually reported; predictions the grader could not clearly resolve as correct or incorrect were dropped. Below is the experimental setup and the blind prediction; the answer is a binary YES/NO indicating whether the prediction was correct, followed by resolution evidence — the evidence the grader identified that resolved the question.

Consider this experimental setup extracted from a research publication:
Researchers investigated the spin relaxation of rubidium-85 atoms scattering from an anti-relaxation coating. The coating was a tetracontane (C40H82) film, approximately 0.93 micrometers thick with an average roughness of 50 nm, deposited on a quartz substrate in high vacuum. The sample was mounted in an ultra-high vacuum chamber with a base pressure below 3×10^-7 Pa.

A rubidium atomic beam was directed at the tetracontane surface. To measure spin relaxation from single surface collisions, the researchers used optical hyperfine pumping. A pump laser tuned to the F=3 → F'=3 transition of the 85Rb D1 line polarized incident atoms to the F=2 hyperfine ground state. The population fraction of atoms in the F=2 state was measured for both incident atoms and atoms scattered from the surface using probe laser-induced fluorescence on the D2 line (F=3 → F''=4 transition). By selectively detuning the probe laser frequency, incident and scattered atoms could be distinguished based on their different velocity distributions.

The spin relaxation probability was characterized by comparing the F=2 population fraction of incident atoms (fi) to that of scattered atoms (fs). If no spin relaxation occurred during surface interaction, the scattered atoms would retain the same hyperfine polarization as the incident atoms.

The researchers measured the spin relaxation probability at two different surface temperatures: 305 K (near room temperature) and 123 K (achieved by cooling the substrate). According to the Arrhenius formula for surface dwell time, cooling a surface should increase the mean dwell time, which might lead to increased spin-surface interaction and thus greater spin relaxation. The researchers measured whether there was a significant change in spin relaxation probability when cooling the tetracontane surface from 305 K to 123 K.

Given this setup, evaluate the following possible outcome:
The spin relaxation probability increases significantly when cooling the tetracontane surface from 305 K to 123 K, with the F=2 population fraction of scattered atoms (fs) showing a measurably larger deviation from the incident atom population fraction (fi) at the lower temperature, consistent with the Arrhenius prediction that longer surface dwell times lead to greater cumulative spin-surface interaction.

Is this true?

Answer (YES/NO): NO